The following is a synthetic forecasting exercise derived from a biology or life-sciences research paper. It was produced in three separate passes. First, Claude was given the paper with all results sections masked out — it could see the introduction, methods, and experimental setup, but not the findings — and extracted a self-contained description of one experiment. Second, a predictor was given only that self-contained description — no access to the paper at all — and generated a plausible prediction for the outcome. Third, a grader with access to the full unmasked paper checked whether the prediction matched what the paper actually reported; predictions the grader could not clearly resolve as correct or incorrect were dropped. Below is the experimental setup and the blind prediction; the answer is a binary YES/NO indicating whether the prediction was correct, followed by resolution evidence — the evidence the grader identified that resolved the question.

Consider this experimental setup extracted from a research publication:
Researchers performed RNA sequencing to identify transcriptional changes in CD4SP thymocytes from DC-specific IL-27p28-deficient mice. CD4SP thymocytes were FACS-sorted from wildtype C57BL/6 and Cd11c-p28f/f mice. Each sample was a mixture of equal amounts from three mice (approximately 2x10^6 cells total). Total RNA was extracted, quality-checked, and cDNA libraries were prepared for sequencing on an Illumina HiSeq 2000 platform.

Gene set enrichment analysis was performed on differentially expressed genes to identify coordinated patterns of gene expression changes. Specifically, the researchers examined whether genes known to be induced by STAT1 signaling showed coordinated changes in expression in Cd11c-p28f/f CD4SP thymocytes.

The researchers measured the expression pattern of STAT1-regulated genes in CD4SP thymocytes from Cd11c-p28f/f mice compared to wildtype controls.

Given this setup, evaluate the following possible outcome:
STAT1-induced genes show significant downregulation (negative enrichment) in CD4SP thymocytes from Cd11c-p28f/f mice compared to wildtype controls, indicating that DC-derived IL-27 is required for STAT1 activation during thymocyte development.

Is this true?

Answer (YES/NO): NO